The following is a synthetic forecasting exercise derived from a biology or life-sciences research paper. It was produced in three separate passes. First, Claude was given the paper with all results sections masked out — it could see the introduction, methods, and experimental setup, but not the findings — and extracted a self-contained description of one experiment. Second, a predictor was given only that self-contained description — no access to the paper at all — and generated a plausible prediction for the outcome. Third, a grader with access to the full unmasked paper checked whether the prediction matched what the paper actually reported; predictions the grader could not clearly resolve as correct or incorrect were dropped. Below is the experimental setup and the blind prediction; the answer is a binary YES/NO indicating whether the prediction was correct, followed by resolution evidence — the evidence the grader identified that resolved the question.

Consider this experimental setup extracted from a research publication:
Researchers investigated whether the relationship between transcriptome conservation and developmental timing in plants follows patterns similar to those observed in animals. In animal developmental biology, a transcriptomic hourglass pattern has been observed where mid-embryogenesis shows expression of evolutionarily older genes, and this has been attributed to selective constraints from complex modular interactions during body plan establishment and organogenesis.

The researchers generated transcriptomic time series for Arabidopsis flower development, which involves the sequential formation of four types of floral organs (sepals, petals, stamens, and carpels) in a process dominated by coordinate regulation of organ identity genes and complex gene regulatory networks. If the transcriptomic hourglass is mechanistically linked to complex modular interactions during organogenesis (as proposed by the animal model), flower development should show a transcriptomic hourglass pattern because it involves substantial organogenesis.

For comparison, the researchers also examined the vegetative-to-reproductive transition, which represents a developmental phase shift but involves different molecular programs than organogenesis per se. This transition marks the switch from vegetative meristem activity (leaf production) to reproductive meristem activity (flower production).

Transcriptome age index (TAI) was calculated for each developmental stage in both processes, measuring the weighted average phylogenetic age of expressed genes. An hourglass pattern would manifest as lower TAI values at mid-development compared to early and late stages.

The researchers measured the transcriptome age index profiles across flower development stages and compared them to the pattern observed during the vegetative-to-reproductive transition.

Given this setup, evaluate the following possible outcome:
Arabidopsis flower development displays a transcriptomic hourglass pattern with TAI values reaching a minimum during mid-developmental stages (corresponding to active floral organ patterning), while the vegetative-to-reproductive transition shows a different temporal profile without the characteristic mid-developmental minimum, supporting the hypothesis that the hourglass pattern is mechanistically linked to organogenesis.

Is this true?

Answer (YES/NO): NO